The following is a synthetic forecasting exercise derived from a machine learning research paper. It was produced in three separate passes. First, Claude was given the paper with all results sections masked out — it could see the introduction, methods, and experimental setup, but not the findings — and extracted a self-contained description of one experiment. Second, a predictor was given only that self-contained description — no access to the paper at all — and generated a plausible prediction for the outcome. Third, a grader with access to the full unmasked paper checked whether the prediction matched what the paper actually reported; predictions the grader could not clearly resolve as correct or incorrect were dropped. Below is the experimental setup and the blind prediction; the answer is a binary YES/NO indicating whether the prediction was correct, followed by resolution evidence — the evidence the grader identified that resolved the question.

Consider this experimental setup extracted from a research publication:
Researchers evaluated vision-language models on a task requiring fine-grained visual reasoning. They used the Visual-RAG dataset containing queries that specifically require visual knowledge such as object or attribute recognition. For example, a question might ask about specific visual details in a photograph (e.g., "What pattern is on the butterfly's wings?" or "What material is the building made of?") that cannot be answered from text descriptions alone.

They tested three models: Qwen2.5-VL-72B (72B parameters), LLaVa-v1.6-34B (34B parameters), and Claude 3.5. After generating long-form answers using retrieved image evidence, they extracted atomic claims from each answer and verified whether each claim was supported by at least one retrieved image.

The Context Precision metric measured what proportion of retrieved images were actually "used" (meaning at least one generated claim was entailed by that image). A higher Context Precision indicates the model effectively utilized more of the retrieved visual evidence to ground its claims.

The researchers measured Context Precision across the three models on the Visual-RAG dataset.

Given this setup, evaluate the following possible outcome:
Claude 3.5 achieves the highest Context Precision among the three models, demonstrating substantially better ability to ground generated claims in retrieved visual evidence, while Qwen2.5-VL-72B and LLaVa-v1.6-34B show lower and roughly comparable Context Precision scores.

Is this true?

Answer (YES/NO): YES